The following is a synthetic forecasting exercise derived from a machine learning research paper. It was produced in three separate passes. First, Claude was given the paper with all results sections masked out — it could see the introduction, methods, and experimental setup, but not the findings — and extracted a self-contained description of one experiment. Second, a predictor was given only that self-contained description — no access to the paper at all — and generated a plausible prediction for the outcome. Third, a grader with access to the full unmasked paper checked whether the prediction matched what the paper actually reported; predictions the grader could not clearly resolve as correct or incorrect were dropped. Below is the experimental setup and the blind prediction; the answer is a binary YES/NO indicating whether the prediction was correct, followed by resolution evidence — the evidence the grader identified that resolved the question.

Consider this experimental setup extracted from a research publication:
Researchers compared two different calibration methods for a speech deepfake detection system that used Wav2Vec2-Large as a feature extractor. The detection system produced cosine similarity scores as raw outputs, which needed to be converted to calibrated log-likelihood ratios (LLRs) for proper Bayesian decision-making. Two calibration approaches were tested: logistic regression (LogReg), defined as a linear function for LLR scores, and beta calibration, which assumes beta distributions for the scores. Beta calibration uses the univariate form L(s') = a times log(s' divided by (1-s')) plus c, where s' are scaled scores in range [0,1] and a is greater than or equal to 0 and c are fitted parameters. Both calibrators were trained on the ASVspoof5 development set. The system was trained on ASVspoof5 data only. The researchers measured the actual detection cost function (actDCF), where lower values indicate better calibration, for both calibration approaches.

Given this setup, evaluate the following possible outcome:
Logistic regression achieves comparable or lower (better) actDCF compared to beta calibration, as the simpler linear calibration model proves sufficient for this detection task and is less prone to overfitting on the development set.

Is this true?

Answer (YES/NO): YES